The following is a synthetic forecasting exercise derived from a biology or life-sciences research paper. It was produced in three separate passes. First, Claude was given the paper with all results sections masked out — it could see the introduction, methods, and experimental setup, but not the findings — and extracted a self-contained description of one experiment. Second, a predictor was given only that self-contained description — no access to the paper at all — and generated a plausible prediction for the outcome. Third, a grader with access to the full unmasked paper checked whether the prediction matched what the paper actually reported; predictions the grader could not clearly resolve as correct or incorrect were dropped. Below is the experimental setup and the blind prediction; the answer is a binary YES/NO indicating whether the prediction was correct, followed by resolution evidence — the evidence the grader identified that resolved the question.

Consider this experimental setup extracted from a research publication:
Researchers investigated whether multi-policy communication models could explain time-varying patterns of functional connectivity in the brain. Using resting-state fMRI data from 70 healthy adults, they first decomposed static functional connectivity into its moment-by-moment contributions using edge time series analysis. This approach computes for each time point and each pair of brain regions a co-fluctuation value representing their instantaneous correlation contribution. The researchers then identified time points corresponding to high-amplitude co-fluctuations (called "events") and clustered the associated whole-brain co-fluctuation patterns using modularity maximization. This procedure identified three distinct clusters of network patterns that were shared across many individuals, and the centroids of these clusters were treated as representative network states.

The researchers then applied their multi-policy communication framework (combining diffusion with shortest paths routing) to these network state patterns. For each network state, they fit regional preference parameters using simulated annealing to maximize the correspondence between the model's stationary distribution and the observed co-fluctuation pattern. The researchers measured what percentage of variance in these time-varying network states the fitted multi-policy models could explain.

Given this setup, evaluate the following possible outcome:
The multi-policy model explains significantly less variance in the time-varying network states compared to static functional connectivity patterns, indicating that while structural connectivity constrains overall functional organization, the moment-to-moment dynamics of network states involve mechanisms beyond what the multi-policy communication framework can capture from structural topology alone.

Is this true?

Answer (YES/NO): NO